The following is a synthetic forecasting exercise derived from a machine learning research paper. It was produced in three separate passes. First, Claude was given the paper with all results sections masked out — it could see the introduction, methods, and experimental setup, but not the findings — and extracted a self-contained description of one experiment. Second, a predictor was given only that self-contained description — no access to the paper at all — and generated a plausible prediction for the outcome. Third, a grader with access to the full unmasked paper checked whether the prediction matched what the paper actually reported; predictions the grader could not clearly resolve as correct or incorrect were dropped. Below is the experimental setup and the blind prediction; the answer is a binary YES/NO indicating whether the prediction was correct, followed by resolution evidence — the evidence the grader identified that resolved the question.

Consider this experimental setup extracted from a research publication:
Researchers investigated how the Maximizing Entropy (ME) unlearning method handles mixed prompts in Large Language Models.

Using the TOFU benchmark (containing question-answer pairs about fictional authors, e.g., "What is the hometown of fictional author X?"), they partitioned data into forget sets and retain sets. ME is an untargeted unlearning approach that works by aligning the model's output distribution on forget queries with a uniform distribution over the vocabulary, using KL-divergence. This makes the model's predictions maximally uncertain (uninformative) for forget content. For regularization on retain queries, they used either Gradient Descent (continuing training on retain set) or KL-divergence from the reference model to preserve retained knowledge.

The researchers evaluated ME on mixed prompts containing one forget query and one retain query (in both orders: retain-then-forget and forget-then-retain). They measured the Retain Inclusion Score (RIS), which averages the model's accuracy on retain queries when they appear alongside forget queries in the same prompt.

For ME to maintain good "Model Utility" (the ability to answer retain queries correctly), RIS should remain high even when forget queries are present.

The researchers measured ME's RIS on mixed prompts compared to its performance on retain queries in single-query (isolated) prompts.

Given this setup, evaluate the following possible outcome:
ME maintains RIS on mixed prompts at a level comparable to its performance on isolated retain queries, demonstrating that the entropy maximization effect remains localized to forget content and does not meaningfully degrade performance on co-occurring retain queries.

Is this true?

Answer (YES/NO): NO